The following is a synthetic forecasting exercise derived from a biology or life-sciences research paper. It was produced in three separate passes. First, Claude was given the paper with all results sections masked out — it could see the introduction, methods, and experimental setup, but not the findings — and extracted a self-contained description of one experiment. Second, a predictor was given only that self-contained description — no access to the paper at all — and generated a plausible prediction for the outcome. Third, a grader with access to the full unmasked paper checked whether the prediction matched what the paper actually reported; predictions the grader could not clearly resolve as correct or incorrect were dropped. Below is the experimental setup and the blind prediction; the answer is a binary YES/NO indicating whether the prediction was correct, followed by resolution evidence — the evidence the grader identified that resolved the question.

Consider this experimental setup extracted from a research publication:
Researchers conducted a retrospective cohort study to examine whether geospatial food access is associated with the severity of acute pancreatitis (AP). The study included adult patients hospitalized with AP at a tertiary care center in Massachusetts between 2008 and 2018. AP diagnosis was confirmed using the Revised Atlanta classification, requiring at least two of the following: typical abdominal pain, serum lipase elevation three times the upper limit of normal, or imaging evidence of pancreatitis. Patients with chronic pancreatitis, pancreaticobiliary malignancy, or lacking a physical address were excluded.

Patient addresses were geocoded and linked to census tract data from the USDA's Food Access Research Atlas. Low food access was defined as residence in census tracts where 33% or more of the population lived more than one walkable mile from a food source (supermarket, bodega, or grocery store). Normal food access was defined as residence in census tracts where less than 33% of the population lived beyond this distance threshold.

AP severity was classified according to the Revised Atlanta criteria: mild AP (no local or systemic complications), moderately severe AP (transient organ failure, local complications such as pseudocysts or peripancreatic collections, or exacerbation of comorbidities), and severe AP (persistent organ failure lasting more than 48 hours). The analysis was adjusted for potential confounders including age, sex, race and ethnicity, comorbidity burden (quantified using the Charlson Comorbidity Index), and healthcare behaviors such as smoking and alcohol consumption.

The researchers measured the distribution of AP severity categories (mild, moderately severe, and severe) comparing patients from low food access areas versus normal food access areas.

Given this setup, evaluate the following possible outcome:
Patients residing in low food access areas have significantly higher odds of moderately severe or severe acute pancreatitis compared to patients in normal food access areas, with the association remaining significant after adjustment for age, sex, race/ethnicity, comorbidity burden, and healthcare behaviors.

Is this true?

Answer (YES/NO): YES